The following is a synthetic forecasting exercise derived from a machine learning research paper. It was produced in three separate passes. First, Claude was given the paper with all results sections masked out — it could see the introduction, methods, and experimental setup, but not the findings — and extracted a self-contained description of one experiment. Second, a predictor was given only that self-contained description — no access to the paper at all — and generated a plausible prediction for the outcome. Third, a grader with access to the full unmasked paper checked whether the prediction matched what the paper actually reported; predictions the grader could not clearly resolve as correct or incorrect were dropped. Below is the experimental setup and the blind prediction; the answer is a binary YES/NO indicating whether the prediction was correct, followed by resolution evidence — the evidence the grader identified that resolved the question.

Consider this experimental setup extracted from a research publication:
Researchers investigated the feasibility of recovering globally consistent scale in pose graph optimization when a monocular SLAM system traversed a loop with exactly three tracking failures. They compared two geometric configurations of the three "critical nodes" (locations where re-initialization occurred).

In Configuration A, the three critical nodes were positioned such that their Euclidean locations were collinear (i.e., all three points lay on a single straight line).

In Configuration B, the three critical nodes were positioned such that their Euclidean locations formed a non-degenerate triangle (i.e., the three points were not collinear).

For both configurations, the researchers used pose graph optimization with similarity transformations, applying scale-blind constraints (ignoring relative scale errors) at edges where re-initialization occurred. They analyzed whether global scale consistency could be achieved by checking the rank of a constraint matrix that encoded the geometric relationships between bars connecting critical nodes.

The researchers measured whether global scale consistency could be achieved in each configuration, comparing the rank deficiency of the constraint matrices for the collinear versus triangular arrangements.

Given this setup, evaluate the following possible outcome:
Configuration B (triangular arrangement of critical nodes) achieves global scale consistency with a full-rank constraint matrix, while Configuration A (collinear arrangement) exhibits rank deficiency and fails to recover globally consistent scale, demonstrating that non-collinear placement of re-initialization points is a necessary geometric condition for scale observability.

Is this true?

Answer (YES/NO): NO